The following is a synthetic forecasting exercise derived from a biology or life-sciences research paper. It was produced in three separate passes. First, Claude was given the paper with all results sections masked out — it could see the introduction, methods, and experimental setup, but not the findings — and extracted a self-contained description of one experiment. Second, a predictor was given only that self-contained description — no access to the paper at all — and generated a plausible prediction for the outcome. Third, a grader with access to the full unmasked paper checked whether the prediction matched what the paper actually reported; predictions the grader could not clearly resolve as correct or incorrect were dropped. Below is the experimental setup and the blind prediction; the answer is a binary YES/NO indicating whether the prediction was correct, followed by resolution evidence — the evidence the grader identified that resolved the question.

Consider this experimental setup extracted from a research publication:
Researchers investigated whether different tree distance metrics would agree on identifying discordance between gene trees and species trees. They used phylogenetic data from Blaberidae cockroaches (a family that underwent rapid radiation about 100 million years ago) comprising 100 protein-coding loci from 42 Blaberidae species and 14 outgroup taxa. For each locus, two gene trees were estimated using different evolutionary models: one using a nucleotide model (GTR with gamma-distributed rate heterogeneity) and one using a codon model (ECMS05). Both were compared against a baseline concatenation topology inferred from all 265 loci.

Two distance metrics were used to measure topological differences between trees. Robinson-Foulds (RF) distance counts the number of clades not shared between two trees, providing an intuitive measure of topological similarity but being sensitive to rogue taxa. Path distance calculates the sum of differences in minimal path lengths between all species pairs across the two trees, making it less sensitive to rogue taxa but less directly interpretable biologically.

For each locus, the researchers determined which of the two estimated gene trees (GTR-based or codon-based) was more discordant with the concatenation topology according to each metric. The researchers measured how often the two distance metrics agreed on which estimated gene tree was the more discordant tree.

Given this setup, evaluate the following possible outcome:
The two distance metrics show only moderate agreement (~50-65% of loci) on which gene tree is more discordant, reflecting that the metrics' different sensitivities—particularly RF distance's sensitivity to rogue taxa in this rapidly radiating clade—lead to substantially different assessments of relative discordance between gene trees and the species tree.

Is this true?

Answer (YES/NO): NO